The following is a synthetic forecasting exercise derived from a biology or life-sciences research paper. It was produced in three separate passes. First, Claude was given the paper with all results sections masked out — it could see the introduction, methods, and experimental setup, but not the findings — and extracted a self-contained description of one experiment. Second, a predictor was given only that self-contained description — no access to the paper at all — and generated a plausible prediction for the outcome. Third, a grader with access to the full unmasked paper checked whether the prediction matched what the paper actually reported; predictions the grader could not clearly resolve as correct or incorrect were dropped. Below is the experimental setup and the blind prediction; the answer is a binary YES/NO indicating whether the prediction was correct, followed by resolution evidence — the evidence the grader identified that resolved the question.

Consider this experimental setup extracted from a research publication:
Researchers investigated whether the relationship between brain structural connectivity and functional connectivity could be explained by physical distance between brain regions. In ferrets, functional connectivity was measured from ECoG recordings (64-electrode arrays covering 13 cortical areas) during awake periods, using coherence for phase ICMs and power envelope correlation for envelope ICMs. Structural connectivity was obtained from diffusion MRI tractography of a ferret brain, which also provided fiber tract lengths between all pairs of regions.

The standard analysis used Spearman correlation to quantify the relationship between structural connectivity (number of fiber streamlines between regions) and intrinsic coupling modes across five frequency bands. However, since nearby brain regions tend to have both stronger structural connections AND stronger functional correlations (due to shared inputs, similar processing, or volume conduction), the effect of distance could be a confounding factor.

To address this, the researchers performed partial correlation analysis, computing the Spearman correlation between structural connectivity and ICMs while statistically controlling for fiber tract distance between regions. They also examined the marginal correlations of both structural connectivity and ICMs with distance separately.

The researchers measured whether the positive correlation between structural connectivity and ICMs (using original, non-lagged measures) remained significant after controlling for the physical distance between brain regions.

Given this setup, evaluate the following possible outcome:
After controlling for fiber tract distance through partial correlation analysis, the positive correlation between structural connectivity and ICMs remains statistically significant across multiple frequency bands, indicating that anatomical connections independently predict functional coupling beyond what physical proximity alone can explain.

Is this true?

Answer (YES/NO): NO